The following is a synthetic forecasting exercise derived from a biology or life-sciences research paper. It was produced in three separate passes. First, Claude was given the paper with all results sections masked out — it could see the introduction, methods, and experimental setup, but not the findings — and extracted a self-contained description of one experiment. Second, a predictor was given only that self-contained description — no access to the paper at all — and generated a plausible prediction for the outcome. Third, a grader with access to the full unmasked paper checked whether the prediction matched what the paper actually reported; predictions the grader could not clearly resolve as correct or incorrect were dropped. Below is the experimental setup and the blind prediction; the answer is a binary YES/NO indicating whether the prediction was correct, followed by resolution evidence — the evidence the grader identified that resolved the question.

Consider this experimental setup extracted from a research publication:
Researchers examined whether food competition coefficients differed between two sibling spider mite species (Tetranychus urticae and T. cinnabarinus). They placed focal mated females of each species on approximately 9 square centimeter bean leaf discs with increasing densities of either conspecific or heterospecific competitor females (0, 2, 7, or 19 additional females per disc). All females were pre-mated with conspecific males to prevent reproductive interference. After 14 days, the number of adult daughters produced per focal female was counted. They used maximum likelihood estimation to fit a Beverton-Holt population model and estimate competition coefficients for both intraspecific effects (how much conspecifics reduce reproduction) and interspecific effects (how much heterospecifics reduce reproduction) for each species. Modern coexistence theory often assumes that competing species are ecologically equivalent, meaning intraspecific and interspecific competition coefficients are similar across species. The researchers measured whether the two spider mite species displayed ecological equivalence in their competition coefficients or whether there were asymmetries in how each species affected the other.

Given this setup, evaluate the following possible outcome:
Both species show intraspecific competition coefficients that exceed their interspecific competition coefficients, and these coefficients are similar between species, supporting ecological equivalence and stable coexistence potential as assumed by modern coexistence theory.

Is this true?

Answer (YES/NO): NO